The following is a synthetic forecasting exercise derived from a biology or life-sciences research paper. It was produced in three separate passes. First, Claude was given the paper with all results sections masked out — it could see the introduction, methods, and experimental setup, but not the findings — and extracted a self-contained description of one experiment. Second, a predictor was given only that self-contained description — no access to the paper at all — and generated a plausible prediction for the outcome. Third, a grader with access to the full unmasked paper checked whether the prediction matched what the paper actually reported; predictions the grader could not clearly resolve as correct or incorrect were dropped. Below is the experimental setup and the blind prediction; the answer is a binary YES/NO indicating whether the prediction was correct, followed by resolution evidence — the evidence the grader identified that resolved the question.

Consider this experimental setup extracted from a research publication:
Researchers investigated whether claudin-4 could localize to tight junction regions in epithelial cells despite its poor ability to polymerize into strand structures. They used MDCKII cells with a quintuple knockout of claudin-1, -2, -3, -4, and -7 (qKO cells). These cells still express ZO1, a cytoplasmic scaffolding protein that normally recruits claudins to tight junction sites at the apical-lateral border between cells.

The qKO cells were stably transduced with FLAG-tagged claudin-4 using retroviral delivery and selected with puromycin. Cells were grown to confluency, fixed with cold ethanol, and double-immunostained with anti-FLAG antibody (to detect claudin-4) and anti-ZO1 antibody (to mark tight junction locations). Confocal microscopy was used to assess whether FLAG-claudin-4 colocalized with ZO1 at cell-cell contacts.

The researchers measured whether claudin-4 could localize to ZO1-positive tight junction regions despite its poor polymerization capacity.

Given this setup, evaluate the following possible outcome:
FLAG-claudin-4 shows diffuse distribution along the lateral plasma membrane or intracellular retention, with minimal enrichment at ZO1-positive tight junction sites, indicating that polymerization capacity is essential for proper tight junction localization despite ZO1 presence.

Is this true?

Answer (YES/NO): YES